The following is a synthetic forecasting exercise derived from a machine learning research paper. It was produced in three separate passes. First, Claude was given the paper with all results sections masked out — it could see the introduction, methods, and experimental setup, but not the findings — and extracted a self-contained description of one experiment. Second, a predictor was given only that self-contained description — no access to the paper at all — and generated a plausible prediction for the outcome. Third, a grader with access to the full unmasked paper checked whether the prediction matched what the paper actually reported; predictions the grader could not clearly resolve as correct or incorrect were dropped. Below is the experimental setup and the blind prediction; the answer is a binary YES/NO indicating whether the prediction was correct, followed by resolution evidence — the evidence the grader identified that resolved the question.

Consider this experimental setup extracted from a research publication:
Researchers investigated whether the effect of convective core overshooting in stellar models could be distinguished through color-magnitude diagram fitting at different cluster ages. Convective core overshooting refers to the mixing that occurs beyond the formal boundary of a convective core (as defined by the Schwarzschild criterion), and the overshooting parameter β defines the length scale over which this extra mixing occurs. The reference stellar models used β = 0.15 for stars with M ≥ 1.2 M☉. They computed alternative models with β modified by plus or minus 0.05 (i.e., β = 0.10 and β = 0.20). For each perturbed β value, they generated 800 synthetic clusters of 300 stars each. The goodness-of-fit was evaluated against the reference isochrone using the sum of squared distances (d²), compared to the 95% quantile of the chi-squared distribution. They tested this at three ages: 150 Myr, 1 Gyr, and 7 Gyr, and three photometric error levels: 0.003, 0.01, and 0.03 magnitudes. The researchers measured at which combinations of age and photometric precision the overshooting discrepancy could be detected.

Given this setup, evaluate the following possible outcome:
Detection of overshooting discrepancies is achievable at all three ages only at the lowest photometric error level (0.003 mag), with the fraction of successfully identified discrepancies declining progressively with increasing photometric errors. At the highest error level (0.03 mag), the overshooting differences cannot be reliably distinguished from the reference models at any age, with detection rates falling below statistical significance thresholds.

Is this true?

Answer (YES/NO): NO